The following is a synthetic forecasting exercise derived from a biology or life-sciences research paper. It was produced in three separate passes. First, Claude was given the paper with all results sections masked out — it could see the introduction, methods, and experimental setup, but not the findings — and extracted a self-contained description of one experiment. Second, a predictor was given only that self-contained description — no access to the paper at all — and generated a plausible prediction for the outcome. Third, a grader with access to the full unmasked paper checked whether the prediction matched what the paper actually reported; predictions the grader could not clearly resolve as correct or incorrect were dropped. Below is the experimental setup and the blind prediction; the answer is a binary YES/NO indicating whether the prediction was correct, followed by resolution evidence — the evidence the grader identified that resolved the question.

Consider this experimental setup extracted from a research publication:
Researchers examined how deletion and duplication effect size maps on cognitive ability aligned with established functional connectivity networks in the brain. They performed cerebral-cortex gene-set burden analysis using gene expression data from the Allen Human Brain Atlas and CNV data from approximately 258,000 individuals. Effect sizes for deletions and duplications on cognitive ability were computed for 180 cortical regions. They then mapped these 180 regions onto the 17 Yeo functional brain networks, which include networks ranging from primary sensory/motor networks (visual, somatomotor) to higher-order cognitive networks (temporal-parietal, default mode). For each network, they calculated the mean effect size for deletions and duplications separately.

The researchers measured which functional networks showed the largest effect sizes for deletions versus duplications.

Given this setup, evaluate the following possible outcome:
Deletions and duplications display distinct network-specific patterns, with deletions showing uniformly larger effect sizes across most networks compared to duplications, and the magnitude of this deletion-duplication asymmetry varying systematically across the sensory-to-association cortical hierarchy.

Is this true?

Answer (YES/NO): NO